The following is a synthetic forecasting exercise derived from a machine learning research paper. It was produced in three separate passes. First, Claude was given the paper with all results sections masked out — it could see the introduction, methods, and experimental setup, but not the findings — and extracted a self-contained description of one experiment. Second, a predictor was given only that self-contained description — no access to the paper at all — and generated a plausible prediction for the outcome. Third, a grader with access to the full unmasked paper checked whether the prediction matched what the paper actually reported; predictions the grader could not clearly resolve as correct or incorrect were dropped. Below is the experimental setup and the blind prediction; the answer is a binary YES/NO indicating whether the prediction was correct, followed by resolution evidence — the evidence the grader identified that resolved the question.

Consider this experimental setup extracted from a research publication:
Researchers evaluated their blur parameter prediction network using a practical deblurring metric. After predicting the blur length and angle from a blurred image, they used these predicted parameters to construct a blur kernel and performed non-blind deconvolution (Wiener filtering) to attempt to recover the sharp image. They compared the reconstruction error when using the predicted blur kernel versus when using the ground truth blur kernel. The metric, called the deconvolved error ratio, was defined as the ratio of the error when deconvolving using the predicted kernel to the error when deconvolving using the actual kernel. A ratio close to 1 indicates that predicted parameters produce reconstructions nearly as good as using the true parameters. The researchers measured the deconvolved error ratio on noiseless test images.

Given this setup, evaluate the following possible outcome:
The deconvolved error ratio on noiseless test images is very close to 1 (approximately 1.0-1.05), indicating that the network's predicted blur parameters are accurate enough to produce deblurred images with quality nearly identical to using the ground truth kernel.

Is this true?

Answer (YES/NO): NO